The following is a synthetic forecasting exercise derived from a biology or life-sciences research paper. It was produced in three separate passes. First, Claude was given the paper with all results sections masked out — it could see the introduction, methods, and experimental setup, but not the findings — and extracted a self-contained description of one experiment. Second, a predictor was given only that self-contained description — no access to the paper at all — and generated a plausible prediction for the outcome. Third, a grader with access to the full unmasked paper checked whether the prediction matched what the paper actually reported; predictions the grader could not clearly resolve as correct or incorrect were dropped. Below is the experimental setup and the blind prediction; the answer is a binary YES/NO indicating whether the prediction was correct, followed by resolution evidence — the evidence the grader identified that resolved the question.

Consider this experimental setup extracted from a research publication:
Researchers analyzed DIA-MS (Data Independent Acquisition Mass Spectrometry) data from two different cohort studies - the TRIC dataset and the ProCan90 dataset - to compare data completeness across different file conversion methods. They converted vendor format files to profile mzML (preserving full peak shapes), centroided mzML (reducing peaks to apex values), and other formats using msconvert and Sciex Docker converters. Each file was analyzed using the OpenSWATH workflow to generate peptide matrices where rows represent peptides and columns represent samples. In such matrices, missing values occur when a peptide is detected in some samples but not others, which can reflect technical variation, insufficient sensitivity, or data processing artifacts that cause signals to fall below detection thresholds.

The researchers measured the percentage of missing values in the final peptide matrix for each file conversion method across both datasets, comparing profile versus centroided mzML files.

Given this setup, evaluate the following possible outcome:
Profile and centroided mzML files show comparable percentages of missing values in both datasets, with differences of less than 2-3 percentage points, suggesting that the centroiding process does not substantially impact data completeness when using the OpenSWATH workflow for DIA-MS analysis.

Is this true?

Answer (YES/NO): NO